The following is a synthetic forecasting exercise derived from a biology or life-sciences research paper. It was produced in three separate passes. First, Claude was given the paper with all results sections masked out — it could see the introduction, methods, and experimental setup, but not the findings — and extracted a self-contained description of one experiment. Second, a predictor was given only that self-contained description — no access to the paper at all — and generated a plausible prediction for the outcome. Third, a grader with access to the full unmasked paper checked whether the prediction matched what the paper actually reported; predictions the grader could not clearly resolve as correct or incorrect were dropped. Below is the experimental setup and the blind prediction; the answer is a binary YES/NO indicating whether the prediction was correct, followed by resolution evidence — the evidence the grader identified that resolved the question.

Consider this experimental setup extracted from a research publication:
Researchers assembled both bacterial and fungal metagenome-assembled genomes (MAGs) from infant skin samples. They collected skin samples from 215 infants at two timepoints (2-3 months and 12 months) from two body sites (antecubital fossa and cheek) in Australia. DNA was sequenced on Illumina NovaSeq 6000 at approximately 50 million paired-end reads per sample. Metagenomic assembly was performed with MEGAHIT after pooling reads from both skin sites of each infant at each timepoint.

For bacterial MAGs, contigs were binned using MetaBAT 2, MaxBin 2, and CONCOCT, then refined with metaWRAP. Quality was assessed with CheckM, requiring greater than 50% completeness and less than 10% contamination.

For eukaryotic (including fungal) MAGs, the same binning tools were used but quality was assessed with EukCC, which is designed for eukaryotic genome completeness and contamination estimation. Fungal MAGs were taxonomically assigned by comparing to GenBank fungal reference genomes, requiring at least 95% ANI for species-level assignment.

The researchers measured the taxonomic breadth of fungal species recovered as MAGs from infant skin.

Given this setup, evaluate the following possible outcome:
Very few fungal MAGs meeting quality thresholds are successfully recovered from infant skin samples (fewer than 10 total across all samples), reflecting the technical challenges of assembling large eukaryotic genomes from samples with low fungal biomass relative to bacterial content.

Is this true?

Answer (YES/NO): NO